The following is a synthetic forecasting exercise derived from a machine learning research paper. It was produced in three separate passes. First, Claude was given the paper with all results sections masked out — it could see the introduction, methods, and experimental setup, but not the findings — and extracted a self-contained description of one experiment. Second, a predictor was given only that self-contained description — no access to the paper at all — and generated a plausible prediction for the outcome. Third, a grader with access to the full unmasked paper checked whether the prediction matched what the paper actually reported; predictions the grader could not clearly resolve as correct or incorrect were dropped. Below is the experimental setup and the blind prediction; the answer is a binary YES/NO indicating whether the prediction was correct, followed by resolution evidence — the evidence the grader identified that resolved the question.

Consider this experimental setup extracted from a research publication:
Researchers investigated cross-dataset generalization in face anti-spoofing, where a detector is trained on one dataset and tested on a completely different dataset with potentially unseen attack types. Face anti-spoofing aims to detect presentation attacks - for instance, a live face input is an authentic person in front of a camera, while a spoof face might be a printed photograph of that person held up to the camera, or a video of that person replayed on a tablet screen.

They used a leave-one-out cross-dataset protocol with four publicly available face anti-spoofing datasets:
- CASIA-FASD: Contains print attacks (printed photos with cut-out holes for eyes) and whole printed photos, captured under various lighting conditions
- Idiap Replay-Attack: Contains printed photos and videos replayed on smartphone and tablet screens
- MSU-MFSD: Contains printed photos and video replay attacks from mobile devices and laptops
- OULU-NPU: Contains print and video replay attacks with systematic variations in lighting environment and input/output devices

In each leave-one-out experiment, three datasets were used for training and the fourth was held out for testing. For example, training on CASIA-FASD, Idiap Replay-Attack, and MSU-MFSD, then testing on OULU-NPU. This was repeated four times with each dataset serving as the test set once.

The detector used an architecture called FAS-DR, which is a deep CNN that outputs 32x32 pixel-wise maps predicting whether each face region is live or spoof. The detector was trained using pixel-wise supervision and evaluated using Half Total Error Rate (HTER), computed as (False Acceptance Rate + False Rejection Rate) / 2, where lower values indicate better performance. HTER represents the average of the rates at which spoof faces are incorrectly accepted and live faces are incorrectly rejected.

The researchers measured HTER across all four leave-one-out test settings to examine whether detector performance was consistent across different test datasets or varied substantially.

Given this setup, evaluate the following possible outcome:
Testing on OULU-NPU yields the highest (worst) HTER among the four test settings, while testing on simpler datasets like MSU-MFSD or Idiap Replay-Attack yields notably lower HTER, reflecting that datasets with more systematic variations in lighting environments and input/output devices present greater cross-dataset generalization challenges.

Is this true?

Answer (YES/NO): NO